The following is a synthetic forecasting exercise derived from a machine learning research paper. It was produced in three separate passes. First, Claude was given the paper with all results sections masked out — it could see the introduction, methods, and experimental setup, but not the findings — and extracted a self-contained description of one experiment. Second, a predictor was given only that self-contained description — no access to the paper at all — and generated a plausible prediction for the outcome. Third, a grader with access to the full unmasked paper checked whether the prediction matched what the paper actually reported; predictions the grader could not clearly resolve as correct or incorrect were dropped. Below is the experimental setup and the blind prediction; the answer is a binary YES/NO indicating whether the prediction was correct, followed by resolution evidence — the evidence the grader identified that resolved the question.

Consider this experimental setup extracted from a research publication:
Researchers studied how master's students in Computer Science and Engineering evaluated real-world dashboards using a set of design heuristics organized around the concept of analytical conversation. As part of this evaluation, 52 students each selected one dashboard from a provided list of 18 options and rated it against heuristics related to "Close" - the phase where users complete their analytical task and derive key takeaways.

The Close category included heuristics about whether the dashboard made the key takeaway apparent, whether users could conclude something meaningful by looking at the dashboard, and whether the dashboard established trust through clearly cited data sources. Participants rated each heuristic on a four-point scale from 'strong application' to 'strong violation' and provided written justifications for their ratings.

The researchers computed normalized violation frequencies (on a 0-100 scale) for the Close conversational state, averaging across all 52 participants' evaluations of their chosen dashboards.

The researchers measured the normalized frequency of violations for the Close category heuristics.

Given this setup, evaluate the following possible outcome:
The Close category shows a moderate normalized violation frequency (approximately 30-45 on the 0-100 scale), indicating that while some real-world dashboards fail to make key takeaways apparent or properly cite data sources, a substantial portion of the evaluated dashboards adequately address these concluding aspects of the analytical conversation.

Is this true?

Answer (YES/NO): NO